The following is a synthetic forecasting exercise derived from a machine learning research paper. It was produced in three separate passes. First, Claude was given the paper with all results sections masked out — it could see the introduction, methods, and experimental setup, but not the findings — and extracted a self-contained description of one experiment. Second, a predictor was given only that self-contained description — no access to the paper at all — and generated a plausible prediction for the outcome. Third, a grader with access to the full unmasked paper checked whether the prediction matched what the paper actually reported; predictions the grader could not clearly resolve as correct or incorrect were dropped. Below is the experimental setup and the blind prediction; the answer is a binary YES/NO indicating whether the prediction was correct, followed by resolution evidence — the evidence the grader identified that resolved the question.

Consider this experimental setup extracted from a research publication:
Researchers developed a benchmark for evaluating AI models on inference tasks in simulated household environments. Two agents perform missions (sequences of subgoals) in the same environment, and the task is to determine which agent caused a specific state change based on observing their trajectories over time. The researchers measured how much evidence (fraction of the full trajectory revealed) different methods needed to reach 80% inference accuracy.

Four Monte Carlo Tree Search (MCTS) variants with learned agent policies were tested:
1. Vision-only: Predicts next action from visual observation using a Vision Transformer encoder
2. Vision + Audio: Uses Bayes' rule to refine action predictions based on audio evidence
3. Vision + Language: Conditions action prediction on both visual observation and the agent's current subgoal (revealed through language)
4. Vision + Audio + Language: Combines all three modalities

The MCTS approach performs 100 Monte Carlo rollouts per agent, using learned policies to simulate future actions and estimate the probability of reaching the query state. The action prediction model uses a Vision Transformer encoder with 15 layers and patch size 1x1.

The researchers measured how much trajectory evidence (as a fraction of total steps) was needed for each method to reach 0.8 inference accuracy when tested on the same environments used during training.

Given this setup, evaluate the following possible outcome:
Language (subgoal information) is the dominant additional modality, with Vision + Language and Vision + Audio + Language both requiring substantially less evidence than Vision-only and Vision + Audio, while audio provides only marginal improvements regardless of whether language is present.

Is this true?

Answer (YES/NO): YES